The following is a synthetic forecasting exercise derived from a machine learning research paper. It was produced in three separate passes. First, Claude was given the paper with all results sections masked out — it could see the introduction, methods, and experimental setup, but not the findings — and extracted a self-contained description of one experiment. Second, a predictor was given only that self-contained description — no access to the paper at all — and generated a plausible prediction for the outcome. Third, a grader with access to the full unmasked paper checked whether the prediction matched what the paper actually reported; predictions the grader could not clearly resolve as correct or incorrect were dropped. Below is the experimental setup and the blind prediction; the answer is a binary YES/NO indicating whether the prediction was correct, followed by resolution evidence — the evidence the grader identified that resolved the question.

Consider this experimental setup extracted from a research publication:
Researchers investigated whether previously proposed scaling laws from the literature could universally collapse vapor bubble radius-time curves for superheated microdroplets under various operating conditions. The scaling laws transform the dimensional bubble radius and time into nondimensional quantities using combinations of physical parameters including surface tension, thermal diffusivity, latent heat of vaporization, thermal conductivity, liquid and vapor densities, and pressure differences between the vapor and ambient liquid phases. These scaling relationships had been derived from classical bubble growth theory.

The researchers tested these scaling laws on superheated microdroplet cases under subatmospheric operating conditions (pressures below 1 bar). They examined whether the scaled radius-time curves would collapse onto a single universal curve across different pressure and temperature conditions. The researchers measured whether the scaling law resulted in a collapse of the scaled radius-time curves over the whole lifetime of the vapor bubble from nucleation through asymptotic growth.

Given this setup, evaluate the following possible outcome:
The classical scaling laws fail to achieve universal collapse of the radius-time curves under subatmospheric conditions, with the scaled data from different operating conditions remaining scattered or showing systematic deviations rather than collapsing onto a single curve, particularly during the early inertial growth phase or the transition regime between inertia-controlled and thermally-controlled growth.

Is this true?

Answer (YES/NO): NO